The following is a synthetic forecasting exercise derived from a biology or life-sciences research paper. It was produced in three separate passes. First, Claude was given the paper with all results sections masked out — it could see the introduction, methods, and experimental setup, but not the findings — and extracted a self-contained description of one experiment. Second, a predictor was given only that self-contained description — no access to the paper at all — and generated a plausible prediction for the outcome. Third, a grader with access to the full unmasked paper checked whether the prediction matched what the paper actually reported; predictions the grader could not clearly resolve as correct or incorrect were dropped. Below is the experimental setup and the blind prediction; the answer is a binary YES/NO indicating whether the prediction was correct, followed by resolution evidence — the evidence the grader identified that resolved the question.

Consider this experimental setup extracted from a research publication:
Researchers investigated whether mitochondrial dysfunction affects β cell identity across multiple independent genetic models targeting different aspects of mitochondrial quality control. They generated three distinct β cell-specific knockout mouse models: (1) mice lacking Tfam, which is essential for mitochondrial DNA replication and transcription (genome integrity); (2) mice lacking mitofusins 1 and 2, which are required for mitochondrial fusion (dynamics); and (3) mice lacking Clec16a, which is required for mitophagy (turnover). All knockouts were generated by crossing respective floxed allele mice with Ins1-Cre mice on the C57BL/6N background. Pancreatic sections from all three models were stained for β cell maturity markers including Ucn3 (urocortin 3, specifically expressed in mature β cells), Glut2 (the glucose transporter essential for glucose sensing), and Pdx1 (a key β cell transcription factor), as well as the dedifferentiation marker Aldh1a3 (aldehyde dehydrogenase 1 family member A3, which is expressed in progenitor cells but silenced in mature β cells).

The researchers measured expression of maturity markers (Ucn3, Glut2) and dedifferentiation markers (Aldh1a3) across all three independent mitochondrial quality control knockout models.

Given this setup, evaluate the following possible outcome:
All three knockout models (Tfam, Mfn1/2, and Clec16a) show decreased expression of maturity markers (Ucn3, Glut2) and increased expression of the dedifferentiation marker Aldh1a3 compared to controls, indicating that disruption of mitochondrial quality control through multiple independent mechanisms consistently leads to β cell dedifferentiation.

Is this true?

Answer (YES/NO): YES